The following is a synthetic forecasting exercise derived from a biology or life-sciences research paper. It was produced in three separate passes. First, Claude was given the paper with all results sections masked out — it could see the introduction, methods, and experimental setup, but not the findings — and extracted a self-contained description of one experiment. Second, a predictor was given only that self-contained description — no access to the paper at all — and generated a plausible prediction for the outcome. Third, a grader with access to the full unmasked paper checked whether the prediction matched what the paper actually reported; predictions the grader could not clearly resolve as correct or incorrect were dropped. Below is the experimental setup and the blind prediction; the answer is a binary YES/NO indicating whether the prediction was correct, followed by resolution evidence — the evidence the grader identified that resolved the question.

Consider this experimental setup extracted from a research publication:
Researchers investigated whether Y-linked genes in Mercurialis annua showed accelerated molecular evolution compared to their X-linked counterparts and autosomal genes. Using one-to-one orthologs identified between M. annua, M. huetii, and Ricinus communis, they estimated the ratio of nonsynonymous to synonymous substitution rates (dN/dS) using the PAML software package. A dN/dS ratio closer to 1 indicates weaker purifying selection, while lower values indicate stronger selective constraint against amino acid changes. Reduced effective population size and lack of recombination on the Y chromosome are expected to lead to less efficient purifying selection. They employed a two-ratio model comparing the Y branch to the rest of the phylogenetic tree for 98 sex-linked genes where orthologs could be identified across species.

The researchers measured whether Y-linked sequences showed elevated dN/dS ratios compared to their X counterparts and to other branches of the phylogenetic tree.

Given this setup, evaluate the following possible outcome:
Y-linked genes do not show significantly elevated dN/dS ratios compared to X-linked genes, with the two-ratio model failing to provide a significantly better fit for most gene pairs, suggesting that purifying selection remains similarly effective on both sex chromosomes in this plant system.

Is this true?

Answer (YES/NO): NO